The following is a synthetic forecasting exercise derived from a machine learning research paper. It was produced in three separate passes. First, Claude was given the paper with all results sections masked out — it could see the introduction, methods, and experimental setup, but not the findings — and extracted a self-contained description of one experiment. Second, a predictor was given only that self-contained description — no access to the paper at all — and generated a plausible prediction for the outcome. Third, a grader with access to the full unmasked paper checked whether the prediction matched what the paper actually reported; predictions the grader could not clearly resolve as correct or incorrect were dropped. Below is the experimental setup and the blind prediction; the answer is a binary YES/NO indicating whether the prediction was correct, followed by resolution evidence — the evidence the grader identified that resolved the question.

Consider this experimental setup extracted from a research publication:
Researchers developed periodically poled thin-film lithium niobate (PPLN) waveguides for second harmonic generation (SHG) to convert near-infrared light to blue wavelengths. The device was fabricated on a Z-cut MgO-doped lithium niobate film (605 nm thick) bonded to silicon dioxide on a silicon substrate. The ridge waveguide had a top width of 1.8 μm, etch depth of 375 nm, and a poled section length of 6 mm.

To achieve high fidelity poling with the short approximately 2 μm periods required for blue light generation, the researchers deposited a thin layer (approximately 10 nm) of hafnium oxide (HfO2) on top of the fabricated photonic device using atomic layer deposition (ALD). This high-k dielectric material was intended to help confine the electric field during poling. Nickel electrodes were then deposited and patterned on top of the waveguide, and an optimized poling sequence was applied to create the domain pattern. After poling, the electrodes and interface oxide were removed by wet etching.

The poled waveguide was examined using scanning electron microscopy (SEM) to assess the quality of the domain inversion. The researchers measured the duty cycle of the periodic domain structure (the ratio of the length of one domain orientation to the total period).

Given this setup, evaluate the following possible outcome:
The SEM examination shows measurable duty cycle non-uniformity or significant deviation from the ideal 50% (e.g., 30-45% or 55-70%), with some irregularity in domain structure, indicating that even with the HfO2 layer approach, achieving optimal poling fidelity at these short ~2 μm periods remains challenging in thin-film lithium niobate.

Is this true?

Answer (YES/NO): NO